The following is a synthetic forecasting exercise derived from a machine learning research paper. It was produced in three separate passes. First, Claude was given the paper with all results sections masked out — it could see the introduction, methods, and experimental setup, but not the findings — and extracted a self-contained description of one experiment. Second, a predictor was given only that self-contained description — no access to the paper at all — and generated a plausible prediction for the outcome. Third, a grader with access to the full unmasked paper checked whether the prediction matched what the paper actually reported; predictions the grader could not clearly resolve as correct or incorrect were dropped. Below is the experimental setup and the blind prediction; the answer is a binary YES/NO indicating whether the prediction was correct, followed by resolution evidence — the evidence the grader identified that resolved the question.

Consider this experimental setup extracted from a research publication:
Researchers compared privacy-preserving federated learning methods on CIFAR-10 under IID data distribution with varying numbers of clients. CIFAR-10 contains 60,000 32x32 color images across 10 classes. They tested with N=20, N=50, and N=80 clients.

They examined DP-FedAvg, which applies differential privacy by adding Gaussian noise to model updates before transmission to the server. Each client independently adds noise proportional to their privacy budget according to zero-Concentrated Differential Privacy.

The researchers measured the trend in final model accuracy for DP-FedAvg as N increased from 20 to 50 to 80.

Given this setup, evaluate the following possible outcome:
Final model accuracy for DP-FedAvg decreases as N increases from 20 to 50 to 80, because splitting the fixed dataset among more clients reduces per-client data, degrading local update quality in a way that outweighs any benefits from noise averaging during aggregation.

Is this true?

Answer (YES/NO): NO